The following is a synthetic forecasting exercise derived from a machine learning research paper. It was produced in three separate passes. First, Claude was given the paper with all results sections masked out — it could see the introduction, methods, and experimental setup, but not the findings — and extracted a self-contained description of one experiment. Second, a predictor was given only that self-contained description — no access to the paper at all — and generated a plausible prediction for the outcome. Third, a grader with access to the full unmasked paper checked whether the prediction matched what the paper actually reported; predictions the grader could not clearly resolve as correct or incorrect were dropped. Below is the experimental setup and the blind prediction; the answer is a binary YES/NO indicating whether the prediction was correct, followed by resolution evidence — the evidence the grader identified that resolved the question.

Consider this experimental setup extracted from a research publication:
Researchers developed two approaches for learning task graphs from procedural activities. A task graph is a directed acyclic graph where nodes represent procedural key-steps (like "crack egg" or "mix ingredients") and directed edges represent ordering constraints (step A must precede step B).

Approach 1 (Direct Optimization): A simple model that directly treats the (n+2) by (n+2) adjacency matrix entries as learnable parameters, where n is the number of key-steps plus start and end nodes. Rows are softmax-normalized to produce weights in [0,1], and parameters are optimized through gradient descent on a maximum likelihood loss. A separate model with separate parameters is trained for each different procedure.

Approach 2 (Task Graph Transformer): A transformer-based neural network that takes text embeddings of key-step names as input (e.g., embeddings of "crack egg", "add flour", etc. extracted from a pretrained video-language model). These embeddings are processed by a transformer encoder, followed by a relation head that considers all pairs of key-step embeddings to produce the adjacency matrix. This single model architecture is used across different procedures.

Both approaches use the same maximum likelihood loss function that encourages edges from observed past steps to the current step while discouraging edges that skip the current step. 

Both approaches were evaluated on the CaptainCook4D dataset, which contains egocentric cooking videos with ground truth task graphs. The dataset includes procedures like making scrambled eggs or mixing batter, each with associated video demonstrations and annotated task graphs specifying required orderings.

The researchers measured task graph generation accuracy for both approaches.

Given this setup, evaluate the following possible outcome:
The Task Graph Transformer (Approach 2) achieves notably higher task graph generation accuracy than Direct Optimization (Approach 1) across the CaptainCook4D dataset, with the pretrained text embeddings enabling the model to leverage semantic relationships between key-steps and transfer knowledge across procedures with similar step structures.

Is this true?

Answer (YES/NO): NO